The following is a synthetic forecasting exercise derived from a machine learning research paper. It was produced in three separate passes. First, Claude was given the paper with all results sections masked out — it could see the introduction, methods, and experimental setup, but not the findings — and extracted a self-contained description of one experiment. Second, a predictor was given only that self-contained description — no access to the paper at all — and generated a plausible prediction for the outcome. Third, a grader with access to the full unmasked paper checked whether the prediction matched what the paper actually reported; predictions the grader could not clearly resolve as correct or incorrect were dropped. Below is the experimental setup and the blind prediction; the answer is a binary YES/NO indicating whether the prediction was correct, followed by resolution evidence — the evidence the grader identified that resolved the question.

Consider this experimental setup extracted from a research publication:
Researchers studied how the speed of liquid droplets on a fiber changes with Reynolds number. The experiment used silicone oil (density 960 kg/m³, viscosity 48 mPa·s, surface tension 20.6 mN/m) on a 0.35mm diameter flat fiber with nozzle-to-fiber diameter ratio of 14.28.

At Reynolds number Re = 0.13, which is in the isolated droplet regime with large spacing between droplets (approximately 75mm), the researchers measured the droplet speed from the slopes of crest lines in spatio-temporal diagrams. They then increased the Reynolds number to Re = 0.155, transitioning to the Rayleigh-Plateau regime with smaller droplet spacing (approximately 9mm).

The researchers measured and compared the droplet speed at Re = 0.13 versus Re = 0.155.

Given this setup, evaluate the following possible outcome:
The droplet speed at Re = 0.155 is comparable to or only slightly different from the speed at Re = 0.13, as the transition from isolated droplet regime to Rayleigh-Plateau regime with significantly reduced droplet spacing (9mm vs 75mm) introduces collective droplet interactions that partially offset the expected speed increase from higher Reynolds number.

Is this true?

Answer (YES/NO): NO